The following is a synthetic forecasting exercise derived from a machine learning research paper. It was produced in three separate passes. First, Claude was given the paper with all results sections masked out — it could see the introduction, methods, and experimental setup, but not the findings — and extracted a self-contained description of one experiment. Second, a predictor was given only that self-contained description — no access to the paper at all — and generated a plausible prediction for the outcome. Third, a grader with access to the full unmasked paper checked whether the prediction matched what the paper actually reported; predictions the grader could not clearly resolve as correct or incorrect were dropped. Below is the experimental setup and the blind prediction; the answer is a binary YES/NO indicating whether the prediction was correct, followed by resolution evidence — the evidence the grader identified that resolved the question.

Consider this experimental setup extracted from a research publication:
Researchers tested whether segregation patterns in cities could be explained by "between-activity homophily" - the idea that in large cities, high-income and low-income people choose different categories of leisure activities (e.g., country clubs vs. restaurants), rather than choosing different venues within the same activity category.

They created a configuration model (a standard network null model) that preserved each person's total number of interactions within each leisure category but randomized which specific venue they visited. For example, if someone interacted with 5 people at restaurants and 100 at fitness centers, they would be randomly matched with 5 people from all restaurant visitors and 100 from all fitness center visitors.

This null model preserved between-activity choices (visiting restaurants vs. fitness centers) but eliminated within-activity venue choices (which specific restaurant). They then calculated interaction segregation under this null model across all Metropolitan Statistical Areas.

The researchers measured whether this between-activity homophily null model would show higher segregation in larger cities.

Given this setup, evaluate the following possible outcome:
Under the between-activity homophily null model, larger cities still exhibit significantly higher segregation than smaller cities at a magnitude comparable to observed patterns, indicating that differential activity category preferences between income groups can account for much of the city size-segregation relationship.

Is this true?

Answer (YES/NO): NO